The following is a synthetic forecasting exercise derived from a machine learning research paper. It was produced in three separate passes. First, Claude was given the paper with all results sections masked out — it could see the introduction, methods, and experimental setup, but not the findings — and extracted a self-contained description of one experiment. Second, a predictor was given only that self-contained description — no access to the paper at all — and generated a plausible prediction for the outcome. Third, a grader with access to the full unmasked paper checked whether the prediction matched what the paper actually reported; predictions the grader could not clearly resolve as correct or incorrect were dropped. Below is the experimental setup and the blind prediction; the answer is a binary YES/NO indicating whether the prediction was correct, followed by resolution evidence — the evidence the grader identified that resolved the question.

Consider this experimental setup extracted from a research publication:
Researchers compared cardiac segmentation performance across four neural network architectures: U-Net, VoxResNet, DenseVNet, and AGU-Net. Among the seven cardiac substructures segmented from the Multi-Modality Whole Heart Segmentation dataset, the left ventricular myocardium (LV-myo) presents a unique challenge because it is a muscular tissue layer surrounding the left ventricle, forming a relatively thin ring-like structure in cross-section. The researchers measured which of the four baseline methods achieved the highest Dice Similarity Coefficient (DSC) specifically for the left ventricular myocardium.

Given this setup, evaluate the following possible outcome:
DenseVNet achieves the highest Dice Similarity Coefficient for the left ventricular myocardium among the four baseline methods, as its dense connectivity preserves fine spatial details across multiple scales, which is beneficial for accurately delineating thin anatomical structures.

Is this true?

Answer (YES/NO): NO